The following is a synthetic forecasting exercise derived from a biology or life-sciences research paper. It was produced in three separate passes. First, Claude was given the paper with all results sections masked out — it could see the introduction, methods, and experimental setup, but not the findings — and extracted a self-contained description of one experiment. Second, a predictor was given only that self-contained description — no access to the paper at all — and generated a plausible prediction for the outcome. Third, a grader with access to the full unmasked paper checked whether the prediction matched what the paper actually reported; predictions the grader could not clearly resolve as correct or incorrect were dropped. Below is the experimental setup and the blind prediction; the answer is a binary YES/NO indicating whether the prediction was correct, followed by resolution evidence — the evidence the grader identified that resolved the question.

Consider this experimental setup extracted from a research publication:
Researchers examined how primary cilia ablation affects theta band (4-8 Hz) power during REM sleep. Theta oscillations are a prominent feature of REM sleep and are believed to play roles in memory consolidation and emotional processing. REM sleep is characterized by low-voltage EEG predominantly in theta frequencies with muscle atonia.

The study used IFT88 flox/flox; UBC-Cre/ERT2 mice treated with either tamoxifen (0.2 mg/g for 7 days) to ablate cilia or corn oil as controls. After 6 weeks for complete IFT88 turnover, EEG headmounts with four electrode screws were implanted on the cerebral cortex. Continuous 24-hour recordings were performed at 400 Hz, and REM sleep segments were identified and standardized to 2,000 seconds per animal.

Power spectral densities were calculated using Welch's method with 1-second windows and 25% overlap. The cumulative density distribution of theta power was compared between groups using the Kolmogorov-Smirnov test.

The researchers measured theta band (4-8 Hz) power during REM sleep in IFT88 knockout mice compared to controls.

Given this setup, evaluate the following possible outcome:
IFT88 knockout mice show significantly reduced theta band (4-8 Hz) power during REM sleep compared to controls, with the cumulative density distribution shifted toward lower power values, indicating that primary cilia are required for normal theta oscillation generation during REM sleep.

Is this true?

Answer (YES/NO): NO